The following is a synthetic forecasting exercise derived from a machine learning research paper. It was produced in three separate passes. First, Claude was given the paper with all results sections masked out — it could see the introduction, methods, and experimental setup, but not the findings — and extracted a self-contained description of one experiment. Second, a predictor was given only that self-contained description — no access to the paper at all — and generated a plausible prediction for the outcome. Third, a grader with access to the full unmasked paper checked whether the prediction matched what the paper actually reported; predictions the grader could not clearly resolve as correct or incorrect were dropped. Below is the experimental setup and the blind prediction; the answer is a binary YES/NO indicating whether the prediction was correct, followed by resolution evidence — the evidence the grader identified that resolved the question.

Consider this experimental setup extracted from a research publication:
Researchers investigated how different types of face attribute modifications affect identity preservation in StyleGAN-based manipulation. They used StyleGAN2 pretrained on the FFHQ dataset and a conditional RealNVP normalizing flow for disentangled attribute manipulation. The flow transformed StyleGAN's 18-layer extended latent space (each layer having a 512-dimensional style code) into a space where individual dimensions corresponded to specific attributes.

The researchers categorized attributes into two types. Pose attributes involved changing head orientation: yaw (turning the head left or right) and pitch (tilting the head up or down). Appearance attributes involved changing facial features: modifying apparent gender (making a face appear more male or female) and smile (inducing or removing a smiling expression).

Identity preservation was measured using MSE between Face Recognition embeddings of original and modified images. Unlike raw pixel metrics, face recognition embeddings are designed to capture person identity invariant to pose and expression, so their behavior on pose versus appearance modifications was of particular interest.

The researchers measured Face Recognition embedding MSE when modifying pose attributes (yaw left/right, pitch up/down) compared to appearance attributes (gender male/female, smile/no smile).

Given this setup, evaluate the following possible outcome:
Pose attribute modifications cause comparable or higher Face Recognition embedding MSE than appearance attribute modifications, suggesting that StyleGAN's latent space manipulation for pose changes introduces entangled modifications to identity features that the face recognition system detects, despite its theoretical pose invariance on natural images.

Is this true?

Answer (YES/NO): YES